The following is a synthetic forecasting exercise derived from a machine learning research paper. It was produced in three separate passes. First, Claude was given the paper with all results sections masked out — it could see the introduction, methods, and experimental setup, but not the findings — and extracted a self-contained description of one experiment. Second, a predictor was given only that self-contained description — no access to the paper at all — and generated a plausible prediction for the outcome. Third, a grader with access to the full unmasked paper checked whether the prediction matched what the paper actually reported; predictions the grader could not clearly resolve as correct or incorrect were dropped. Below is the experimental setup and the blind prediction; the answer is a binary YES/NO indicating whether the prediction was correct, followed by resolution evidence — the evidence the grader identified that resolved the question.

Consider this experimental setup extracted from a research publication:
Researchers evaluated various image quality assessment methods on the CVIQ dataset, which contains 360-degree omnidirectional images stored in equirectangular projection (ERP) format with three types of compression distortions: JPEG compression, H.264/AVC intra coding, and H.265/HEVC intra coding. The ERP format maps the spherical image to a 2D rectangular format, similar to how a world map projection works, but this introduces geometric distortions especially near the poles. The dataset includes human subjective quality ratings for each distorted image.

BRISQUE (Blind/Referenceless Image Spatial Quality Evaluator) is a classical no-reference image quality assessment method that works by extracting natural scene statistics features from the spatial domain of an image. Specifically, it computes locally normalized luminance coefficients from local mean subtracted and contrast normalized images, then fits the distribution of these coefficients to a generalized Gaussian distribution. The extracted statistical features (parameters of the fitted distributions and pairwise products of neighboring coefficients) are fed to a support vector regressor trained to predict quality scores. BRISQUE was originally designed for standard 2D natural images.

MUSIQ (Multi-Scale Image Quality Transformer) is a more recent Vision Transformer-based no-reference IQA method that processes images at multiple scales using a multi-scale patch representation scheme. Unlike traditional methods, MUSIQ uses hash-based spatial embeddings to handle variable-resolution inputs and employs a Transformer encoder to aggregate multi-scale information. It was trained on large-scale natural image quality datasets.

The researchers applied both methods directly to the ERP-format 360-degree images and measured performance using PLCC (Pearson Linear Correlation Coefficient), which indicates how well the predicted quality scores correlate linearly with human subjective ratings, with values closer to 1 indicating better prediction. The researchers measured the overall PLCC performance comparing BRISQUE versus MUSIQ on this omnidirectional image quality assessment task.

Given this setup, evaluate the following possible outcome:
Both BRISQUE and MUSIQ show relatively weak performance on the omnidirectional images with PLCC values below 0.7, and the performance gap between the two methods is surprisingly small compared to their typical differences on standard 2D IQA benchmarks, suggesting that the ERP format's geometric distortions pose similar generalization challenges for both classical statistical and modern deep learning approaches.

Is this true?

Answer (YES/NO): NO